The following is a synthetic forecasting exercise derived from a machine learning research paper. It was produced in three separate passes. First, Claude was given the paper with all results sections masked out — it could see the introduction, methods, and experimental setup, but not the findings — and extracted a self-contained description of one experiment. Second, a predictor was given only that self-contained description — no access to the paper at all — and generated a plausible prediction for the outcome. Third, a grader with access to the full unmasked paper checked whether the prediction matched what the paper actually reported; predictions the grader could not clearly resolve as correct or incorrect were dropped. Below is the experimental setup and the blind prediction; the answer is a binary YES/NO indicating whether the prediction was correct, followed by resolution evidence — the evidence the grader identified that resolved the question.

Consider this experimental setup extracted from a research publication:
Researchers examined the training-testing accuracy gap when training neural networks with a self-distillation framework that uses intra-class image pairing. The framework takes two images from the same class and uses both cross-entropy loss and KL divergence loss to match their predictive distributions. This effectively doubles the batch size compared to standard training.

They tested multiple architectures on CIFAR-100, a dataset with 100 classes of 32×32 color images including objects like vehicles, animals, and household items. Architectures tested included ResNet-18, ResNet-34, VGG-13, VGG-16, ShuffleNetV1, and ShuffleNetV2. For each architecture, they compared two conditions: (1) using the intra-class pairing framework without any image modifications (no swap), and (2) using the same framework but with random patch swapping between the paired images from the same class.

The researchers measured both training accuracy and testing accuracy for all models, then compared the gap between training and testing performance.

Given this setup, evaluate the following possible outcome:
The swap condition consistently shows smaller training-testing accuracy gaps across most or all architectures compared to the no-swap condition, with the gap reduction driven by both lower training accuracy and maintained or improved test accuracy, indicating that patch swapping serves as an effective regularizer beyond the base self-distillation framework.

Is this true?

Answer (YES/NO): YES